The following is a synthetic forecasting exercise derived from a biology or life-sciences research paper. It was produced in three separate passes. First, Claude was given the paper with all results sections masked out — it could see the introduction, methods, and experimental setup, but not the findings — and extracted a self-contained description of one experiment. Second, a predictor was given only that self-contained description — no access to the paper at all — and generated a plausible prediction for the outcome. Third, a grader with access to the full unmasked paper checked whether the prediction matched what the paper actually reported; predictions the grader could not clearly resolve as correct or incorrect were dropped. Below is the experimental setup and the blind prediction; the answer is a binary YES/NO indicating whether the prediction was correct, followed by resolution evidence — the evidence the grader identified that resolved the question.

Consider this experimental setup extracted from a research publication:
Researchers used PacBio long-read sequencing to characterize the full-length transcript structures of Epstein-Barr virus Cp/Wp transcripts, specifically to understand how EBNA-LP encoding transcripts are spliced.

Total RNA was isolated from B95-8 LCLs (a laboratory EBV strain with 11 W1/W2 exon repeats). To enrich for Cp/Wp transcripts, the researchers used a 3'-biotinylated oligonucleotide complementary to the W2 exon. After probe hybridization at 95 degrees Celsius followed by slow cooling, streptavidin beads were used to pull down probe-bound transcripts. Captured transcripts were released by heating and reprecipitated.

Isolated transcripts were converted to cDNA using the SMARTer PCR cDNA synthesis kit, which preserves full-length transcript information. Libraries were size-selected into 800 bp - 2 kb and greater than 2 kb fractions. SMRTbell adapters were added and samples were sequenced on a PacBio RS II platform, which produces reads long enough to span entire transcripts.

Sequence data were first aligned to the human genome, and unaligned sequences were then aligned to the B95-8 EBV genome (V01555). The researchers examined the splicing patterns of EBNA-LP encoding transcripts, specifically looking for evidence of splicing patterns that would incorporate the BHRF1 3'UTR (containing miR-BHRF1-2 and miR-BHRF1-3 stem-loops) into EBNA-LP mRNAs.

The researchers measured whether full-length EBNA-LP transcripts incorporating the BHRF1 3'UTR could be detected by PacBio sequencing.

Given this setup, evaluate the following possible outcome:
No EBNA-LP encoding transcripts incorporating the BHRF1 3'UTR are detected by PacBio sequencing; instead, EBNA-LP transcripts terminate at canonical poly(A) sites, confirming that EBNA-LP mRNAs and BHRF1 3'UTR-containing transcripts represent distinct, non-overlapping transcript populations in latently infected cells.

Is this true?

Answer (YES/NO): NO